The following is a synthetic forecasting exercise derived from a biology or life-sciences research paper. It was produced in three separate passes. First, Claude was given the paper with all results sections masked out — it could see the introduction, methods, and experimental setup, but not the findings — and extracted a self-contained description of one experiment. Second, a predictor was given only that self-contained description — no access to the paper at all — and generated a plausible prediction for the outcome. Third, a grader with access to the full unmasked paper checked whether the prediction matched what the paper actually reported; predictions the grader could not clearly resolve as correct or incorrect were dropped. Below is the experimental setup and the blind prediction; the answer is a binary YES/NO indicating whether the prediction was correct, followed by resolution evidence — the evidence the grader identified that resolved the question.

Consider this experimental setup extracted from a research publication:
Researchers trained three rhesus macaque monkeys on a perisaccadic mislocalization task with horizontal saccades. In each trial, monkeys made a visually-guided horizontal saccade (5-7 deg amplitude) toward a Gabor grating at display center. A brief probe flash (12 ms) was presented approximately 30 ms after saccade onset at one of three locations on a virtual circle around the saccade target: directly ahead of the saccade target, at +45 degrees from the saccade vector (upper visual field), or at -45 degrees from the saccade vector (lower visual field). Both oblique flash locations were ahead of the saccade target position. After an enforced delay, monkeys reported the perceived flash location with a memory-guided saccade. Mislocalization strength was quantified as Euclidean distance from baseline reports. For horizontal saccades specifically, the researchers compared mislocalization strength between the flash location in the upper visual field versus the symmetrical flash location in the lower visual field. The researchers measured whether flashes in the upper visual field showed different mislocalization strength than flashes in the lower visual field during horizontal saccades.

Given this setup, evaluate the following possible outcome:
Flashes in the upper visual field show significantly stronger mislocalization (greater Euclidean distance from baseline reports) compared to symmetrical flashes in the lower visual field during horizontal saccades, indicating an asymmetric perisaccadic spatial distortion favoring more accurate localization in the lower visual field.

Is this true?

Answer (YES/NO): YES